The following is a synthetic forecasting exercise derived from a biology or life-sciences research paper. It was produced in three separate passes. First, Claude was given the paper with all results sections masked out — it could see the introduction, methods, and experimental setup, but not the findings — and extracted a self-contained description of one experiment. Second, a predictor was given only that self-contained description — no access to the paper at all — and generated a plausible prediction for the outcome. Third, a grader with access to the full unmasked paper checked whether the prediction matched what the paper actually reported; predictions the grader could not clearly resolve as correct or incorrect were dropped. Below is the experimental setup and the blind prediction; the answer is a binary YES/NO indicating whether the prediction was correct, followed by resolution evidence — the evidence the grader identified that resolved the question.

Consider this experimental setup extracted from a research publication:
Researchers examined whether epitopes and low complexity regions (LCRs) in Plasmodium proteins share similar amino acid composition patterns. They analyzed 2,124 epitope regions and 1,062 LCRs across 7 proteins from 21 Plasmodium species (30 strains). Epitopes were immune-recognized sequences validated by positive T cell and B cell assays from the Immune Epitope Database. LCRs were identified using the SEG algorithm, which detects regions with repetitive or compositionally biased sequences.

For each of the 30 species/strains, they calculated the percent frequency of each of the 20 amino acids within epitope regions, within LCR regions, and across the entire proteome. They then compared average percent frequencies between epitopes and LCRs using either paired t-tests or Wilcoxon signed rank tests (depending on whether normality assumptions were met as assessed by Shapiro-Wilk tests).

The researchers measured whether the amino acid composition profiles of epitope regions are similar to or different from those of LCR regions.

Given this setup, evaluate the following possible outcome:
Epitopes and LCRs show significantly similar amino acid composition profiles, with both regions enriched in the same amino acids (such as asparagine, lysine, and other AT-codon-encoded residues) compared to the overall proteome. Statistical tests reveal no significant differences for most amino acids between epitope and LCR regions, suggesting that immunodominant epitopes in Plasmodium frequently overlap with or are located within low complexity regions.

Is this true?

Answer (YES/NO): NO